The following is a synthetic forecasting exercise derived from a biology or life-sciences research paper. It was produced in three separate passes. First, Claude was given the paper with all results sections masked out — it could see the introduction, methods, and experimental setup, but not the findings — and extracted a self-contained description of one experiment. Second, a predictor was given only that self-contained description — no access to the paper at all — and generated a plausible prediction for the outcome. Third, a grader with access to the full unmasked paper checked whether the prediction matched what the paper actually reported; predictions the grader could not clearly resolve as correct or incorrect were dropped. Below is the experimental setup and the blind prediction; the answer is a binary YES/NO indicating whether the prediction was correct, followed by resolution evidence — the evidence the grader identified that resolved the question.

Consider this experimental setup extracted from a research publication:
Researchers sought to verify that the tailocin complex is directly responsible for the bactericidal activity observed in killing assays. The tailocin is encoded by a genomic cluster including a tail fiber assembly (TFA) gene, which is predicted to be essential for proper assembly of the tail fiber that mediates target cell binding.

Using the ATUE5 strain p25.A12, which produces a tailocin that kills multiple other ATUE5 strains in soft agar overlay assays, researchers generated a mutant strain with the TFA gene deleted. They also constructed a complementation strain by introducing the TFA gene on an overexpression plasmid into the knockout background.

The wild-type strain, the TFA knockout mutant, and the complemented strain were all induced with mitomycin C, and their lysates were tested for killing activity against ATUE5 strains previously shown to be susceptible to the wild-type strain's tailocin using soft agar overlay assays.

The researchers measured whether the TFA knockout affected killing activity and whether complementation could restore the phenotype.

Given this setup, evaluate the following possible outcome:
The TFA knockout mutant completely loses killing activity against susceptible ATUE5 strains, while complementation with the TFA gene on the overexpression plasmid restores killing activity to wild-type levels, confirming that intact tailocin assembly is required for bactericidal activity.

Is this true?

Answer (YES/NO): YES